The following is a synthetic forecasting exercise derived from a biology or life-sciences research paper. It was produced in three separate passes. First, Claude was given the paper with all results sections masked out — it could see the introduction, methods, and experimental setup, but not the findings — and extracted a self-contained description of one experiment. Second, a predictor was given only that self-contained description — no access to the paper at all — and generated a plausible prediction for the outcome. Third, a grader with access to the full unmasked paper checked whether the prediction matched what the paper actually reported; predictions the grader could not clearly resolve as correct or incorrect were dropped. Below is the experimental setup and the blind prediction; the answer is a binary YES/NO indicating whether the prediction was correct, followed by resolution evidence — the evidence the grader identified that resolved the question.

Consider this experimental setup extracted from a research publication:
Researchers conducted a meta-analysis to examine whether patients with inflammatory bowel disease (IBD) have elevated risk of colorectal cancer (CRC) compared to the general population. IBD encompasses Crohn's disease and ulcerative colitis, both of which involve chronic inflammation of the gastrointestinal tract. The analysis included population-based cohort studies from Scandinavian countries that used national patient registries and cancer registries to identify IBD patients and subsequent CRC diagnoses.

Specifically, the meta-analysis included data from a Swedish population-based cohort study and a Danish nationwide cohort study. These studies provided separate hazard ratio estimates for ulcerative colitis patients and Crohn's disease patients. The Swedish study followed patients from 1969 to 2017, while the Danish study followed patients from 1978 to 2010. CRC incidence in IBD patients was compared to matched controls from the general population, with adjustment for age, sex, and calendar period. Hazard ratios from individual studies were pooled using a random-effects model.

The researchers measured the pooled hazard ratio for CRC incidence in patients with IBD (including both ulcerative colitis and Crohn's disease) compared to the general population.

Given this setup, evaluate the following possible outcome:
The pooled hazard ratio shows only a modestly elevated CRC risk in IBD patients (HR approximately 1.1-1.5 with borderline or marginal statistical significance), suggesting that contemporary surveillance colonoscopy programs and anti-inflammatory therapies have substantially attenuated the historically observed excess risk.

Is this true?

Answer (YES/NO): YES